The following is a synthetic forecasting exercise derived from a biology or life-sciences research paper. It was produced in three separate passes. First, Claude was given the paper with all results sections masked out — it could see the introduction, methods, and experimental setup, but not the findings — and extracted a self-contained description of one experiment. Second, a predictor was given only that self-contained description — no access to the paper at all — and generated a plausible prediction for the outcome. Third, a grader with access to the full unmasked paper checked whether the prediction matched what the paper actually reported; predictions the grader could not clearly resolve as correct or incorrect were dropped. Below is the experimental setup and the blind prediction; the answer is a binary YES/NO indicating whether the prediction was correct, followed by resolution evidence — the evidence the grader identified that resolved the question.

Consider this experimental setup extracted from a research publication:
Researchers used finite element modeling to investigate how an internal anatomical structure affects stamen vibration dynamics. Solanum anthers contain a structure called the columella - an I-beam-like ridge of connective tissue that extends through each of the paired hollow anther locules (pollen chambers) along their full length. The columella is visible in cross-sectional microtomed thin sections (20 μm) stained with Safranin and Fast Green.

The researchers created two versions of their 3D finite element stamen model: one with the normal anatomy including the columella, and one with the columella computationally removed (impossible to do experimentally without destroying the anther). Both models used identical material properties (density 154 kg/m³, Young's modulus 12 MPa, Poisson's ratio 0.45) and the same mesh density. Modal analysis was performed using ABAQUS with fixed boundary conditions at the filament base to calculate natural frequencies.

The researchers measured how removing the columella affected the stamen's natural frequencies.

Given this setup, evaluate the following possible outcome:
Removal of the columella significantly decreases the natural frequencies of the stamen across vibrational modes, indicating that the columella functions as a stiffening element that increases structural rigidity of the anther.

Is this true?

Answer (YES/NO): NO